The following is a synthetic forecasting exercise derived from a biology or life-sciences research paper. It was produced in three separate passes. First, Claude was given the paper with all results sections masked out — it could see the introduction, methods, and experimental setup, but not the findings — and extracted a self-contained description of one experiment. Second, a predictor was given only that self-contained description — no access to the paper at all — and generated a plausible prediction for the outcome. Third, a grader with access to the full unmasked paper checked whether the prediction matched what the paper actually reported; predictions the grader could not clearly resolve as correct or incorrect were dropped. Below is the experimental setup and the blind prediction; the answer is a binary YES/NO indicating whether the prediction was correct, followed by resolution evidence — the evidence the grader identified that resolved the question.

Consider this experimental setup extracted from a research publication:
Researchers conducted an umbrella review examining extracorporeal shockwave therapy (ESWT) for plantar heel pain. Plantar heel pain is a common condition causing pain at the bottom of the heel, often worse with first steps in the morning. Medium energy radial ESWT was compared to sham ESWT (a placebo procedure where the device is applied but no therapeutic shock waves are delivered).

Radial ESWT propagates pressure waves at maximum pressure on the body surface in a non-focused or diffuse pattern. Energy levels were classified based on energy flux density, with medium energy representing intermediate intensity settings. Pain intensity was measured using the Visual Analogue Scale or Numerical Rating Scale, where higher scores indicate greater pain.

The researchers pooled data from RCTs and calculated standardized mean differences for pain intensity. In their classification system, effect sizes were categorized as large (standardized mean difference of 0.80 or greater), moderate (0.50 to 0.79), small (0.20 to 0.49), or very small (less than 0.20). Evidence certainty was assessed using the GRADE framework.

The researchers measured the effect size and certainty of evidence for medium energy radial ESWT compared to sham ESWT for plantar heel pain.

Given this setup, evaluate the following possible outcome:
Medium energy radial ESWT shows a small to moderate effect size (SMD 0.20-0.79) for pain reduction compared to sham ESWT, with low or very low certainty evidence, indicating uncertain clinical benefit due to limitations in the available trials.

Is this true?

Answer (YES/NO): YES